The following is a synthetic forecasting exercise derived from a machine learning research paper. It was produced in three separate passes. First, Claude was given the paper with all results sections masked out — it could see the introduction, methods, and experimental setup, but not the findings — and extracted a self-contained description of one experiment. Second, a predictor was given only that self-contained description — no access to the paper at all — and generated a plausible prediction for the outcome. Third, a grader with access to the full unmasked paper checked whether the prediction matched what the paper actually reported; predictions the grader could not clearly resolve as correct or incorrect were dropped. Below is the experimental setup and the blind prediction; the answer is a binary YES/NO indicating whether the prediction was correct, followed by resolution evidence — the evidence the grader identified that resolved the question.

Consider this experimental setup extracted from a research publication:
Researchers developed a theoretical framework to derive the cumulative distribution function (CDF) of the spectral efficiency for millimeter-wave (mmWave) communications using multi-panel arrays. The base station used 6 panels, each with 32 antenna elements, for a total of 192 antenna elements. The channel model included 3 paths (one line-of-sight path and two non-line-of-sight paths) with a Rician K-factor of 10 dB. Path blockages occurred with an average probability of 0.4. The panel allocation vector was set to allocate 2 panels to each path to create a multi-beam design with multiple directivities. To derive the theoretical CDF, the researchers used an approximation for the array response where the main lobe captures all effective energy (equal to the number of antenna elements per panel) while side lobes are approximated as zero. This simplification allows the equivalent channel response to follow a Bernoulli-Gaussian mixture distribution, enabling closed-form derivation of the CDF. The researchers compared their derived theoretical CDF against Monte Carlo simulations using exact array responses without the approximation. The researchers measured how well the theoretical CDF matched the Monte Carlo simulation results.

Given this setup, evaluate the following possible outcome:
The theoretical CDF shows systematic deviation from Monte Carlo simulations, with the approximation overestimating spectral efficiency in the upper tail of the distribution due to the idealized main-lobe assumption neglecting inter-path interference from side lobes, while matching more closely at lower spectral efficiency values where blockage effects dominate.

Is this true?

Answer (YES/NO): NO